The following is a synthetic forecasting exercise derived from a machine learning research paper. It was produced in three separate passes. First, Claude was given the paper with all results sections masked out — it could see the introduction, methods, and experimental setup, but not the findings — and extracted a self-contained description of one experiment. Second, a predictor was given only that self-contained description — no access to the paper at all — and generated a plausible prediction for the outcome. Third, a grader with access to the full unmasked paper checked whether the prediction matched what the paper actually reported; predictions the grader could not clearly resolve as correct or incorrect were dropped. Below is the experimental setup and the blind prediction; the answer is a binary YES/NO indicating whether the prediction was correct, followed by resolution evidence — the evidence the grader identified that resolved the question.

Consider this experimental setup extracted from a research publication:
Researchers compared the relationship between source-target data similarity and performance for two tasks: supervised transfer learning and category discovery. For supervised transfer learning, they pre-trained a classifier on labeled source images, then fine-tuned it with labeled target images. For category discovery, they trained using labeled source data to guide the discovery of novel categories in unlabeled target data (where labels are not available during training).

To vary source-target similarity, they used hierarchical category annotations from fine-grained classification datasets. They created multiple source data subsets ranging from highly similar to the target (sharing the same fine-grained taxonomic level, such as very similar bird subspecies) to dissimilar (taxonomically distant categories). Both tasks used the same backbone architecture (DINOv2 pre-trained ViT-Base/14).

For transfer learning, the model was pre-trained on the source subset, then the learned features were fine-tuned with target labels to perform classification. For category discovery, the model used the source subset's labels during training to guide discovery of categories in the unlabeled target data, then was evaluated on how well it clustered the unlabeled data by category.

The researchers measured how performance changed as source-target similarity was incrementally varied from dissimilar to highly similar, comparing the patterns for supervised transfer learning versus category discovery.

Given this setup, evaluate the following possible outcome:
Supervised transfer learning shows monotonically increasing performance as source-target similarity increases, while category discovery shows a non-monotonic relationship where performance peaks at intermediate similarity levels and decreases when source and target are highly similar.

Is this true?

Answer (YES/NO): YES